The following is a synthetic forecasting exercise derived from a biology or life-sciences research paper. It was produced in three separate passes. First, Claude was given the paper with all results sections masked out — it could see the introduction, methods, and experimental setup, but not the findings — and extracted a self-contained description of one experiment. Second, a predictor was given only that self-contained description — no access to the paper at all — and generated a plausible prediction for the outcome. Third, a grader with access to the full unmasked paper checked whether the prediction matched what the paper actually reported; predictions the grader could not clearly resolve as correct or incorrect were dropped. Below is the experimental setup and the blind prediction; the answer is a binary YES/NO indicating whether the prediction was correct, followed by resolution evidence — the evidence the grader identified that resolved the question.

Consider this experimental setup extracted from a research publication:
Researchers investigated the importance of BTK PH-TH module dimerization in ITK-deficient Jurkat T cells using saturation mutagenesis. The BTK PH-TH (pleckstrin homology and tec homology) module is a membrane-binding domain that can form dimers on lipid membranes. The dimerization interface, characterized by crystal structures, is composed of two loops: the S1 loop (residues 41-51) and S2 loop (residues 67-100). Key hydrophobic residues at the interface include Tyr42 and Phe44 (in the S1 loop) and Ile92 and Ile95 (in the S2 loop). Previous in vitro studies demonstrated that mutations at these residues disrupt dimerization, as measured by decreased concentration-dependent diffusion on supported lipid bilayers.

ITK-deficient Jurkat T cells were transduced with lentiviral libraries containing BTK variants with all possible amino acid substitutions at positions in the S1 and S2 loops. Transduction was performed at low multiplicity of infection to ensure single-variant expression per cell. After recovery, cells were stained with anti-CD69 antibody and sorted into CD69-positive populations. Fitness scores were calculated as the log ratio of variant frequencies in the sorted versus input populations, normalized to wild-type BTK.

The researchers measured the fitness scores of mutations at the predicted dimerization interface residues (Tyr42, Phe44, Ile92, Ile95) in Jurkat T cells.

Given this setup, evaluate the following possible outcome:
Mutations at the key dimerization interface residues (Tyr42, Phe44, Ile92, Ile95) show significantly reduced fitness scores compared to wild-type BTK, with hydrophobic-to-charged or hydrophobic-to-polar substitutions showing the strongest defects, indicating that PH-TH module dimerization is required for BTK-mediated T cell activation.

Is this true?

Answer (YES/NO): YES